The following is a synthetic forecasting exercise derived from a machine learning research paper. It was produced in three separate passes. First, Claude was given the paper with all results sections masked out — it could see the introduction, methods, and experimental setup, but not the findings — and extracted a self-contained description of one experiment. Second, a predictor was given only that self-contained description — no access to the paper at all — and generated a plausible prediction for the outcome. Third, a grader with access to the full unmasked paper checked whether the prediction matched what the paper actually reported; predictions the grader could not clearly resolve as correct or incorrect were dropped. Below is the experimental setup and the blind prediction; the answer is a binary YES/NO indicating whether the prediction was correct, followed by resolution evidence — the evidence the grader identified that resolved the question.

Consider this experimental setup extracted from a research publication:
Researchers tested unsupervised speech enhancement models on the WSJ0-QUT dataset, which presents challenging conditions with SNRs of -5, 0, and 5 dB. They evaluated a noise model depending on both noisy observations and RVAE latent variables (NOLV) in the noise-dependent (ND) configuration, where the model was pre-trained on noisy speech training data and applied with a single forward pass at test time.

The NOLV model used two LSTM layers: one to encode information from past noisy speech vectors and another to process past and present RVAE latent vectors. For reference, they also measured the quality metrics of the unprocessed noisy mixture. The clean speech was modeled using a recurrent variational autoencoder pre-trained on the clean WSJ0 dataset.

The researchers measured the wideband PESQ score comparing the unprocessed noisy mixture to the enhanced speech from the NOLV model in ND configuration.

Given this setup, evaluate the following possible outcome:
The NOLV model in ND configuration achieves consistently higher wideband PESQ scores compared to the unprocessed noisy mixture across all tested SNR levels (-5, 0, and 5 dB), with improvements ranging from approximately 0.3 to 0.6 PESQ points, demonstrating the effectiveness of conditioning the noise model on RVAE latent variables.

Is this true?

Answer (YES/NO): NO